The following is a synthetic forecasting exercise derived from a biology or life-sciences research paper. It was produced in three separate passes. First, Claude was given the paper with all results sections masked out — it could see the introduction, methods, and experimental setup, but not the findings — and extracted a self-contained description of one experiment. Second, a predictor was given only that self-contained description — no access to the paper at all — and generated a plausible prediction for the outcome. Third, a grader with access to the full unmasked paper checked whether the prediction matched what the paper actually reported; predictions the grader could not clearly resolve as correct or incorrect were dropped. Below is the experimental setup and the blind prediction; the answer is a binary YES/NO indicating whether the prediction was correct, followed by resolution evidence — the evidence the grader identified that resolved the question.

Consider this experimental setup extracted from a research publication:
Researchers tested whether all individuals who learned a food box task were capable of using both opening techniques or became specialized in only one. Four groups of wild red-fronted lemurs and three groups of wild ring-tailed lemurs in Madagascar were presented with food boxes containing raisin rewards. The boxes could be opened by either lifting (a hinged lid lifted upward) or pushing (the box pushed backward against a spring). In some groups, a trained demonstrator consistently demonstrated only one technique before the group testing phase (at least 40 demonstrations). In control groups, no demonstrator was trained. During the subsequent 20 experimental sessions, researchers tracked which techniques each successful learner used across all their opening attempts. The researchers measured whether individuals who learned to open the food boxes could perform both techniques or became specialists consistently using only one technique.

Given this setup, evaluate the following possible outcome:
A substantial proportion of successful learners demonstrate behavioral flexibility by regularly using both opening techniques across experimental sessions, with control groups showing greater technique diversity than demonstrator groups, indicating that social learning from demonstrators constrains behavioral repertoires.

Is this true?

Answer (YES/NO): NO